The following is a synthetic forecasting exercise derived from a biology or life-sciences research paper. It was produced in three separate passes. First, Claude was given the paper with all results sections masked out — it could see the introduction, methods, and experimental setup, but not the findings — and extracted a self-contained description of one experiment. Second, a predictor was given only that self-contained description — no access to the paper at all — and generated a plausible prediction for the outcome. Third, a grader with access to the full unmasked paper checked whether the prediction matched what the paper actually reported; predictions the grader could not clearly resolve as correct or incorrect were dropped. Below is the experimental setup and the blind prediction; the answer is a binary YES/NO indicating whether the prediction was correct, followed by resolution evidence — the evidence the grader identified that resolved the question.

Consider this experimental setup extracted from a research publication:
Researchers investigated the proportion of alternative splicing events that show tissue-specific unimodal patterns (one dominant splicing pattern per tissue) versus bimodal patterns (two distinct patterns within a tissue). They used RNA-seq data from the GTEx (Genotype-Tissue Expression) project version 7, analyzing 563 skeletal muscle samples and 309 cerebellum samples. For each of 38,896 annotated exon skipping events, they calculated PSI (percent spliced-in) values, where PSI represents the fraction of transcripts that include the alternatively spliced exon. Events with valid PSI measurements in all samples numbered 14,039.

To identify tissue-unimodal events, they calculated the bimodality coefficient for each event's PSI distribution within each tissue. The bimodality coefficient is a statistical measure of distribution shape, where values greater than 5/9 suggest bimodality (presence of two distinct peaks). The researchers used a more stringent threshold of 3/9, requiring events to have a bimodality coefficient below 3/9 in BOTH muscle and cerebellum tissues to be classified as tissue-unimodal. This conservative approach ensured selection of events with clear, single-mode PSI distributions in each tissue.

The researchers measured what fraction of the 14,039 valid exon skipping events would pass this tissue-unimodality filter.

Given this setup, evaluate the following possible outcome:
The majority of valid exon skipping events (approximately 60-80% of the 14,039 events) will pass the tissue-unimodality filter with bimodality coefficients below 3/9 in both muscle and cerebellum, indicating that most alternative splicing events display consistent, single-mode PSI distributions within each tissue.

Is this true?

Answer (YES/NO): NO